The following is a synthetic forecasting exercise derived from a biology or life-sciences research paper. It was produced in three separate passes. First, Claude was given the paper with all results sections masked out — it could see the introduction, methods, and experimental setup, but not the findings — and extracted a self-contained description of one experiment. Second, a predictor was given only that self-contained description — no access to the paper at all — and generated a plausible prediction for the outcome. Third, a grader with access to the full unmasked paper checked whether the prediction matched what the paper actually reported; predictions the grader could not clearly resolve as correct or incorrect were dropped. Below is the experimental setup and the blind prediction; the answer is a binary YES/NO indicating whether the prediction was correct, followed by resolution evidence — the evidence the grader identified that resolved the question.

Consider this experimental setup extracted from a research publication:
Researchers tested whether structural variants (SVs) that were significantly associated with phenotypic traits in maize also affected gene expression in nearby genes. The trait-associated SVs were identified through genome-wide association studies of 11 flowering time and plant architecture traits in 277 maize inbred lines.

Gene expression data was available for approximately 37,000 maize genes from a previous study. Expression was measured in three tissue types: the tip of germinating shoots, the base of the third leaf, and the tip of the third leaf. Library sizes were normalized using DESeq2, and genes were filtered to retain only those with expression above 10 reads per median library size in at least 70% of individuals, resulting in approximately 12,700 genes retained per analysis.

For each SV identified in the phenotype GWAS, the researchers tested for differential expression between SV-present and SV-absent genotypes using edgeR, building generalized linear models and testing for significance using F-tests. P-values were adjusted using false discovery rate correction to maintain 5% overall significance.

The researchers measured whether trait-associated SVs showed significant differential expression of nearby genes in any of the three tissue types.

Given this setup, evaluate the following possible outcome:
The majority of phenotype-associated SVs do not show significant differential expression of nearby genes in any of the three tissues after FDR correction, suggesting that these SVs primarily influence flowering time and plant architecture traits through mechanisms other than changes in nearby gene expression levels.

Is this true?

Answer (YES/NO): YES